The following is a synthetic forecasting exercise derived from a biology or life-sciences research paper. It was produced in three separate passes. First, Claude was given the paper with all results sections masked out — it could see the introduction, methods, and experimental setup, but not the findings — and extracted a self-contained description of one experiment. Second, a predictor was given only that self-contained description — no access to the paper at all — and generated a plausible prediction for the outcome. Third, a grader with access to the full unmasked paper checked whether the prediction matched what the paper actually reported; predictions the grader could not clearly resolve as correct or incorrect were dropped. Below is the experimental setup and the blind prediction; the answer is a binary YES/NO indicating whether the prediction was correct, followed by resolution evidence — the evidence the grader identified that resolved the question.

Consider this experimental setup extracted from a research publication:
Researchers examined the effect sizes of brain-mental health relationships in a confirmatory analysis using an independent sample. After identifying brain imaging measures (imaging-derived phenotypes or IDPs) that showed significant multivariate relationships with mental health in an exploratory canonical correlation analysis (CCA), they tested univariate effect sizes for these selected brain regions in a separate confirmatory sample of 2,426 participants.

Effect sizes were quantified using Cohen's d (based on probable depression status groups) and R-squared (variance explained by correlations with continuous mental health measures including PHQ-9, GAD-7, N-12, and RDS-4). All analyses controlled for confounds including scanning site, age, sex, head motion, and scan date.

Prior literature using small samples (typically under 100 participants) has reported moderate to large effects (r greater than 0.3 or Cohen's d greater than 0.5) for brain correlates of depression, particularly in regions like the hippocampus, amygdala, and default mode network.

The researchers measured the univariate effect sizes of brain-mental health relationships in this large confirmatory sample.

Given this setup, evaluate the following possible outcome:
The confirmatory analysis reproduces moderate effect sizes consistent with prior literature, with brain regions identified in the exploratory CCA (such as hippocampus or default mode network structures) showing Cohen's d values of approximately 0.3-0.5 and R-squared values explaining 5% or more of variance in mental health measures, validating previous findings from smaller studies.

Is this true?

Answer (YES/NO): NO